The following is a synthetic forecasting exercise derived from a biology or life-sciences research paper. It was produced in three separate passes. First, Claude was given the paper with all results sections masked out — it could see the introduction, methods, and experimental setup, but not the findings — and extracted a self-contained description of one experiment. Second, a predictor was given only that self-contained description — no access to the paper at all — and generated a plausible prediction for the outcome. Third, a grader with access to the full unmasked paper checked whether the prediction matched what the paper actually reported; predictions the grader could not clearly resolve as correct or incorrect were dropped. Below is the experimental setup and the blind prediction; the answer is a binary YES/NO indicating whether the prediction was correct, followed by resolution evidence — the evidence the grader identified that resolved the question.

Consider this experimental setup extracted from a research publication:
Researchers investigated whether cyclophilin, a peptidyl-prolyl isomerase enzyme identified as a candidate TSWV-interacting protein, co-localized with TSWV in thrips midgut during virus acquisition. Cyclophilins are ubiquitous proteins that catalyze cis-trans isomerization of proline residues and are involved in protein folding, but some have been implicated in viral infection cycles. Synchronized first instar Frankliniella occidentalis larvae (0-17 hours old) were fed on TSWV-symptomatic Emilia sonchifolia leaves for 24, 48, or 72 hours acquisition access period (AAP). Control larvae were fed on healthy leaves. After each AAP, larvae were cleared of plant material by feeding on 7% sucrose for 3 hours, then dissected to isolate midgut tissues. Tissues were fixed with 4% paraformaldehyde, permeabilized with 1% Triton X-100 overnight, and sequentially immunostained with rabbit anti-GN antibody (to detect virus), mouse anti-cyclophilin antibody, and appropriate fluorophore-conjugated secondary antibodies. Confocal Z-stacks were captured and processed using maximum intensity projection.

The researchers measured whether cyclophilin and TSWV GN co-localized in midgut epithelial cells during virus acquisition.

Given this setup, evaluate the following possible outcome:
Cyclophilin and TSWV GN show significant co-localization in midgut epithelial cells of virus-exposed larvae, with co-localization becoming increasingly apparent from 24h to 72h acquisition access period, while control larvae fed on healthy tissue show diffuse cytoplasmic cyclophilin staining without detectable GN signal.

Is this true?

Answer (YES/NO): NO